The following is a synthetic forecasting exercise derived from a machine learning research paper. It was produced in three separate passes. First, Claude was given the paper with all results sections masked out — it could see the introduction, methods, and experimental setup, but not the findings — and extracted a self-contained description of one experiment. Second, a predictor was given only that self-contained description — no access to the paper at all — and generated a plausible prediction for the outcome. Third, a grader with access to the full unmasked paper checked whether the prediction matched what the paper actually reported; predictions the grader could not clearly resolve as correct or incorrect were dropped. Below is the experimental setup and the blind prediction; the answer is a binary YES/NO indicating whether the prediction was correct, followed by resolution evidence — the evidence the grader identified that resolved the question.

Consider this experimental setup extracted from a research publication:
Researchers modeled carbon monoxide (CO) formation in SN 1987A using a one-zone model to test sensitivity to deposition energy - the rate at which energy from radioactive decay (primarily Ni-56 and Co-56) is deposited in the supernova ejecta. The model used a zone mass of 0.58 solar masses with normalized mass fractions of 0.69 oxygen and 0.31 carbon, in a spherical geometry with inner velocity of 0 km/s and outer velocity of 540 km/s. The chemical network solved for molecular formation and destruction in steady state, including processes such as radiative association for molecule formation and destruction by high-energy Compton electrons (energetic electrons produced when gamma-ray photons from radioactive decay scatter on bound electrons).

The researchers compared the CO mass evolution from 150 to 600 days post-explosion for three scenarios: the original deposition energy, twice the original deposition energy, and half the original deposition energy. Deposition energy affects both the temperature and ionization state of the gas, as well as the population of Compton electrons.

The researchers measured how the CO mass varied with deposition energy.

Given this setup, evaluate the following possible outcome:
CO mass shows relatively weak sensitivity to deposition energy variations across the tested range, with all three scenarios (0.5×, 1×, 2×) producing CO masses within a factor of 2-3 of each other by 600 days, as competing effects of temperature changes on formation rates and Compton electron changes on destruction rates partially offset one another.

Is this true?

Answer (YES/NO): NO